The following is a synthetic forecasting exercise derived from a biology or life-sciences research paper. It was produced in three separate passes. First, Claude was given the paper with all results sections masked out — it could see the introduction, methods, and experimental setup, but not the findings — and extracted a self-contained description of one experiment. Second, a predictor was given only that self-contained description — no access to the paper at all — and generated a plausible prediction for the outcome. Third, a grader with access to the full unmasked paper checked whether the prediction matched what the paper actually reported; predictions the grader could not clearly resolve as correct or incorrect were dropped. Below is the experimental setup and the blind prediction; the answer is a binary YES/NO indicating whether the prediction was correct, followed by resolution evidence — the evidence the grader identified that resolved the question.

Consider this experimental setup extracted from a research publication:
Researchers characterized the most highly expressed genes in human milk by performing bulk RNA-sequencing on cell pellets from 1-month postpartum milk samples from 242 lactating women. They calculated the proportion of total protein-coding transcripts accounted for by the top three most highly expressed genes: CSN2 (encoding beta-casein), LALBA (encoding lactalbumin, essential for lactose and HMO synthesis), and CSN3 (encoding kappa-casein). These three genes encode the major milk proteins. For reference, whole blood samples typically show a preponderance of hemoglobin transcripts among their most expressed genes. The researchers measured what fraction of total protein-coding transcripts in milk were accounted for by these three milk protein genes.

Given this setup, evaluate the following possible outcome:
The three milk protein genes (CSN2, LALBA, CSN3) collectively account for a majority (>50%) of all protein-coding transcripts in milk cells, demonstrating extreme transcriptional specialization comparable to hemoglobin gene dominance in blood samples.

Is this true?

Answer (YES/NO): NO